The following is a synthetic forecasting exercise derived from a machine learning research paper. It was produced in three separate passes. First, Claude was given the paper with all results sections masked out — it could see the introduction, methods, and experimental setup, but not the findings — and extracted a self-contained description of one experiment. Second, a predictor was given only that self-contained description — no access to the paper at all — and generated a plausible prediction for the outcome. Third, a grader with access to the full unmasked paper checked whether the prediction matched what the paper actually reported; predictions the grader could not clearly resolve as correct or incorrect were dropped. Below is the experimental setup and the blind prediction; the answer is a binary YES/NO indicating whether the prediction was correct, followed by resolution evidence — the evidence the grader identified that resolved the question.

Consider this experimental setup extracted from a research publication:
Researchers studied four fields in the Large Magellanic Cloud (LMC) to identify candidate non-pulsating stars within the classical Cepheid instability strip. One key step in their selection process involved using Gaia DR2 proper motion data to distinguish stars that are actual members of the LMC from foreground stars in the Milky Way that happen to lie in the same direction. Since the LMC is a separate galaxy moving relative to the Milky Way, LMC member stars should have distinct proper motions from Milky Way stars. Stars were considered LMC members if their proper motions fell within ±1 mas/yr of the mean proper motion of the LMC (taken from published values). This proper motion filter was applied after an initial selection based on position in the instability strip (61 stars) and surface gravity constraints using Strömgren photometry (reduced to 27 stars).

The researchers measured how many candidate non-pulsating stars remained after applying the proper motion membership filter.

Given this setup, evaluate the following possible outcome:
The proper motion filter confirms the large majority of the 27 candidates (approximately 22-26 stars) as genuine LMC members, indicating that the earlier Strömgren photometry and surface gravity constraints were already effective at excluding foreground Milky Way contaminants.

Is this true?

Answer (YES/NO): NO